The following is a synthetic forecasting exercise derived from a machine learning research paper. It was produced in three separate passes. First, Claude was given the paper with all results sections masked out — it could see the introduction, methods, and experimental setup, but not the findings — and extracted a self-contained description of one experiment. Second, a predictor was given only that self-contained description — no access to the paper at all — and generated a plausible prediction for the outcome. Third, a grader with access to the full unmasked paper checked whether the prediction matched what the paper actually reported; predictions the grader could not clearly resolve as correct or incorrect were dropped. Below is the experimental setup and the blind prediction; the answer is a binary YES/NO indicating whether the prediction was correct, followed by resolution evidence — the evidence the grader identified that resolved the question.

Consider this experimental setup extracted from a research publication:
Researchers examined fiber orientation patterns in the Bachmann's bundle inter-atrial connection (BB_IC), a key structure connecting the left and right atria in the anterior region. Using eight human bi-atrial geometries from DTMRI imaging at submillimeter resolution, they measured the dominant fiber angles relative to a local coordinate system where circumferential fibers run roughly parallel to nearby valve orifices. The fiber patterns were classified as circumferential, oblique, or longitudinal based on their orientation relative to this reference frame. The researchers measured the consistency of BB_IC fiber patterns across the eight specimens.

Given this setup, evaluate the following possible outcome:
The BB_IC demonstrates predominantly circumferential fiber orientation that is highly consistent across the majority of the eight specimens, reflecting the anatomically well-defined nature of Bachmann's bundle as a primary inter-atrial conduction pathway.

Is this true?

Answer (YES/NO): NO